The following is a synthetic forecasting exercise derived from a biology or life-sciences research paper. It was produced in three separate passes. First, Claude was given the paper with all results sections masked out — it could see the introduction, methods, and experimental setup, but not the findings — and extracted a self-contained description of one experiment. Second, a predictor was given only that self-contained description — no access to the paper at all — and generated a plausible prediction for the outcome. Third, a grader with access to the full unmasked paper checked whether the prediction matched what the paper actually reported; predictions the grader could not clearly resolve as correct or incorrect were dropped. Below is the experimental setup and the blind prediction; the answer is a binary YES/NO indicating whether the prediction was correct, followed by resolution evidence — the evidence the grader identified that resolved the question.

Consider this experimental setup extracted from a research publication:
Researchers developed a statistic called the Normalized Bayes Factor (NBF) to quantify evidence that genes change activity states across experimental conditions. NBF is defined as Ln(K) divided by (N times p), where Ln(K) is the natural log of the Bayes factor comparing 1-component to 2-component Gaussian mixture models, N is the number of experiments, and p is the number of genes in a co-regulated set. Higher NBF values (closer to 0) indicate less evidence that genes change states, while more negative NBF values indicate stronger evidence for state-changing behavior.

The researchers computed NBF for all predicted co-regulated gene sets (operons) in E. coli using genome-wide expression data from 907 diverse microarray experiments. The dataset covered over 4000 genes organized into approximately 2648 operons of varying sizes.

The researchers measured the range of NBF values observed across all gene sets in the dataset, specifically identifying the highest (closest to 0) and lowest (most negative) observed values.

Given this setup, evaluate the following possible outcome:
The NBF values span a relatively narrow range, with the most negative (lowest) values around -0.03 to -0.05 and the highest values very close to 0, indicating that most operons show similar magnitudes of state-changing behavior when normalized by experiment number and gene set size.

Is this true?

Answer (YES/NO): NO